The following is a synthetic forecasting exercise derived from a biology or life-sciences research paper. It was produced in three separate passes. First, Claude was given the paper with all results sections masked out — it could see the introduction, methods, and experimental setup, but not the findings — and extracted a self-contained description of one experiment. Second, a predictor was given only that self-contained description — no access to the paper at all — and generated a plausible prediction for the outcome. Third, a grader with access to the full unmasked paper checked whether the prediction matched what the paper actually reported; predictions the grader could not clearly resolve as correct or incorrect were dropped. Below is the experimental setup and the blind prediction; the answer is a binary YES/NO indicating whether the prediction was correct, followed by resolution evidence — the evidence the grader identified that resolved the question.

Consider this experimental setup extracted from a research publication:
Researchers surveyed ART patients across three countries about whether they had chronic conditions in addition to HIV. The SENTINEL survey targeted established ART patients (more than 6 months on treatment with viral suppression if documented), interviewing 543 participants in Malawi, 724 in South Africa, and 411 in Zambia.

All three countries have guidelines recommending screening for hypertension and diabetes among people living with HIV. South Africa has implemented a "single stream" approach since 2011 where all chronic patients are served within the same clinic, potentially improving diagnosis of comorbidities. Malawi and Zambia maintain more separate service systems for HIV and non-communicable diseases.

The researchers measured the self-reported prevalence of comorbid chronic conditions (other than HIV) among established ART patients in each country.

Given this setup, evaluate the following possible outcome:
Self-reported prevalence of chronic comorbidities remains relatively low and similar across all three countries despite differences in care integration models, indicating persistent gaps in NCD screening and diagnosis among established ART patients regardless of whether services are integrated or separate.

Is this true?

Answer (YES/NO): NO